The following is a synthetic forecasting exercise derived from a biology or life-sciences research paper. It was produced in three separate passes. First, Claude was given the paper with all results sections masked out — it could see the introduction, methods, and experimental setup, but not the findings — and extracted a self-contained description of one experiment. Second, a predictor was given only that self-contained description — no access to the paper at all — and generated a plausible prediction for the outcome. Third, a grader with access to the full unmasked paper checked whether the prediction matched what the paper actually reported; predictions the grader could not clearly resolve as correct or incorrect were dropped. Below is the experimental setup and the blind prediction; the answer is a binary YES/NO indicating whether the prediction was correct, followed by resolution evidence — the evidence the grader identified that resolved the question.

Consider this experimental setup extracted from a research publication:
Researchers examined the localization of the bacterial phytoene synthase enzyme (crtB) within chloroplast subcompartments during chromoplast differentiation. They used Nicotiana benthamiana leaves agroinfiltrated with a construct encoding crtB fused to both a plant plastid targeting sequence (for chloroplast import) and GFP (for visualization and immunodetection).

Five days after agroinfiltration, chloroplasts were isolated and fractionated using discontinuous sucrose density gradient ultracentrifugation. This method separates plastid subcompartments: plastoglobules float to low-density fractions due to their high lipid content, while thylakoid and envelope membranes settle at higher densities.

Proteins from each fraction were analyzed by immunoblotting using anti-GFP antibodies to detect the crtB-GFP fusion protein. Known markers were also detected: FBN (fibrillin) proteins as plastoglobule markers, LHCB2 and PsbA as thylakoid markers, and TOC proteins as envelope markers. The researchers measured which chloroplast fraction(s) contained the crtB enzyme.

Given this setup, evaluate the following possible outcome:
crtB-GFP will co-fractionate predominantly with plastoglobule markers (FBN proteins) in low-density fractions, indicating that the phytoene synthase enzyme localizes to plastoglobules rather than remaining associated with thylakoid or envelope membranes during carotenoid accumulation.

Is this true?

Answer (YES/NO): YES